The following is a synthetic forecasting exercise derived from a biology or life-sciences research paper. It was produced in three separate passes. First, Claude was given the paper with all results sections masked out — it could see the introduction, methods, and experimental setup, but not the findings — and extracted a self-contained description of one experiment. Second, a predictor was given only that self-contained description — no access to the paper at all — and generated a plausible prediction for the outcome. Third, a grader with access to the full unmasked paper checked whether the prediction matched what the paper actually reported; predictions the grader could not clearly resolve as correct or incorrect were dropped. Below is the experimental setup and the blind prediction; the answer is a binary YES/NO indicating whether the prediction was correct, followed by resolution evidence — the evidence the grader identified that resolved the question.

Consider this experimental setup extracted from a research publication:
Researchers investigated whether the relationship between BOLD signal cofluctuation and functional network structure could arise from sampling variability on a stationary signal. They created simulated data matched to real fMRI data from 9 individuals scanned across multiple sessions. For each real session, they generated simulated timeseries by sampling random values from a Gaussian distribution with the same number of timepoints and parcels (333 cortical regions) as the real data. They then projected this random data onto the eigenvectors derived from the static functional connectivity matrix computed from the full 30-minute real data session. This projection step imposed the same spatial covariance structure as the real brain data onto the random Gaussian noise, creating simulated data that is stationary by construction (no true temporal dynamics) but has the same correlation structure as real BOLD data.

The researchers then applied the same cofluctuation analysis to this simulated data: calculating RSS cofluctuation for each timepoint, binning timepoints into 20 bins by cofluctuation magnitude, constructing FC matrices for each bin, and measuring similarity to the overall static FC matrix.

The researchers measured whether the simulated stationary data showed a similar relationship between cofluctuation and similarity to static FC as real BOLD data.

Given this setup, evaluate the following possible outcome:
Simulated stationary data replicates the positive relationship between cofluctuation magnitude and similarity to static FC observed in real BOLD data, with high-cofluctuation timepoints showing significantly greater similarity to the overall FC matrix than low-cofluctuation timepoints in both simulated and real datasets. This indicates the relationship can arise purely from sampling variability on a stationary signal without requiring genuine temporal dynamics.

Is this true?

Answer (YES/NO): YES